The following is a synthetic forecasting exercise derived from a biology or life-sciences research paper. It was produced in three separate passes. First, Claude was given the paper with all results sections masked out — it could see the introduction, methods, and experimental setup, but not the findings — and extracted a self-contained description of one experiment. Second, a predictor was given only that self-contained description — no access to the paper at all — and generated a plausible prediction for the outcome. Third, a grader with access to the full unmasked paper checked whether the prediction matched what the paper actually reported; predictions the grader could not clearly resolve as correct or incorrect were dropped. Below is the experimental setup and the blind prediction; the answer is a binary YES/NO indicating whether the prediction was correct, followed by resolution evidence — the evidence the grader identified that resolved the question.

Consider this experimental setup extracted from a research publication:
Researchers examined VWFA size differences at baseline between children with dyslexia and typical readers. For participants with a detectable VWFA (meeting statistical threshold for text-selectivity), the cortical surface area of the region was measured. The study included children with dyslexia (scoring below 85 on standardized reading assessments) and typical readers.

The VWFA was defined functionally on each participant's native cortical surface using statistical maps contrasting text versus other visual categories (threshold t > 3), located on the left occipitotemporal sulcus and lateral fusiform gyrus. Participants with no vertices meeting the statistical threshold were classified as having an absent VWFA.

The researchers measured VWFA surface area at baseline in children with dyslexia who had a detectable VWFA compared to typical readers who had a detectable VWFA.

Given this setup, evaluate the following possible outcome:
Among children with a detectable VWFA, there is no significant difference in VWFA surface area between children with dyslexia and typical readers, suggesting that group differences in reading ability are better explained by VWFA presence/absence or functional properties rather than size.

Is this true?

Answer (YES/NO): NO